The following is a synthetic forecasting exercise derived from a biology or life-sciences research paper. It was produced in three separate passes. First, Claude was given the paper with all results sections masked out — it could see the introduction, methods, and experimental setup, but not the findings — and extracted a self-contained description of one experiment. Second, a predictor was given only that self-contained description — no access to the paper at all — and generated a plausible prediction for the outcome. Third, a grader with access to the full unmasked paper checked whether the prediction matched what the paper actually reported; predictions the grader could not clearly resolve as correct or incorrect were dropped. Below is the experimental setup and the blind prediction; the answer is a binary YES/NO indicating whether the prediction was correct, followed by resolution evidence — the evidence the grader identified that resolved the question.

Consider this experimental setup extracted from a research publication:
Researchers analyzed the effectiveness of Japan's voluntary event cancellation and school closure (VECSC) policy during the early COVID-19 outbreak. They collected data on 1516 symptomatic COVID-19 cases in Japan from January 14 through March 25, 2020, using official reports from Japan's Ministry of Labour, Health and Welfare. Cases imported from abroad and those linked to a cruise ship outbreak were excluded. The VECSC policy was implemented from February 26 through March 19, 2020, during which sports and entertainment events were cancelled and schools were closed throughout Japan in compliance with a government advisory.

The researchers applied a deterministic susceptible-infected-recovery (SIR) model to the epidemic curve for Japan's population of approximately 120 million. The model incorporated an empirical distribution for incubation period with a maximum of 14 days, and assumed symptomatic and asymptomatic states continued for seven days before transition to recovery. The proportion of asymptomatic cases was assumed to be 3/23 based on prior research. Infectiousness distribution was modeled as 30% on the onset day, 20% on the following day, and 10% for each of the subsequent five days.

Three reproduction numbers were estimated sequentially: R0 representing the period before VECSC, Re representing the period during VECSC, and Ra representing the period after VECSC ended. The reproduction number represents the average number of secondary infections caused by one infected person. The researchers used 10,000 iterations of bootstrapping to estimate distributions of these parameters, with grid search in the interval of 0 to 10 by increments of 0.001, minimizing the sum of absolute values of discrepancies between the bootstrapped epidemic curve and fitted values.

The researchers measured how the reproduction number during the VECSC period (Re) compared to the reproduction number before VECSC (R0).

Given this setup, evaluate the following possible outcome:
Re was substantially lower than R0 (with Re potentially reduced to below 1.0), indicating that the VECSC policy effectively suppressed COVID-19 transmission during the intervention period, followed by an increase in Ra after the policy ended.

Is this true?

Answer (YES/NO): YES